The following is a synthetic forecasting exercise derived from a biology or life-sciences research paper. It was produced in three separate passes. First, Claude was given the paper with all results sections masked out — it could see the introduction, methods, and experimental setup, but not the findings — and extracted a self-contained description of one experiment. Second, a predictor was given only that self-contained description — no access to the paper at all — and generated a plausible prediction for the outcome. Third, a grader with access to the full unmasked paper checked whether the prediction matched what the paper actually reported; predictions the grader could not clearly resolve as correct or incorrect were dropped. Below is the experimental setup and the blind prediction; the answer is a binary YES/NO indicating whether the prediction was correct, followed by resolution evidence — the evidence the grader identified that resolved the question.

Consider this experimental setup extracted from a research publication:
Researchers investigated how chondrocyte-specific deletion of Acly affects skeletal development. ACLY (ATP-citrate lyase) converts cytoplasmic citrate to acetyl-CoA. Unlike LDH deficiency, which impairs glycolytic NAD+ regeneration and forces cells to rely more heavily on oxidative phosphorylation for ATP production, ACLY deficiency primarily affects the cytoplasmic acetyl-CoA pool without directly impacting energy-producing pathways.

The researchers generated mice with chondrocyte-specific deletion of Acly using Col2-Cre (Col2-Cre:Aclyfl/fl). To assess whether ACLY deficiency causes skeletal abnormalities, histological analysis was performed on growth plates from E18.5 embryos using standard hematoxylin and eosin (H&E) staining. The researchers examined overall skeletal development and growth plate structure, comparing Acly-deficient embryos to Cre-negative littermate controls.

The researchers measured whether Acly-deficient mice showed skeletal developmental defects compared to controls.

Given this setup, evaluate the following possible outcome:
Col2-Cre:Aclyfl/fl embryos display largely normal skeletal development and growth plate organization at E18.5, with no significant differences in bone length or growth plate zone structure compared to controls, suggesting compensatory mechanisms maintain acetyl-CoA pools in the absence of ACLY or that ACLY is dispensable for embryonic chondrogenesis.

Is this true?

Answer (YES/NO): NO